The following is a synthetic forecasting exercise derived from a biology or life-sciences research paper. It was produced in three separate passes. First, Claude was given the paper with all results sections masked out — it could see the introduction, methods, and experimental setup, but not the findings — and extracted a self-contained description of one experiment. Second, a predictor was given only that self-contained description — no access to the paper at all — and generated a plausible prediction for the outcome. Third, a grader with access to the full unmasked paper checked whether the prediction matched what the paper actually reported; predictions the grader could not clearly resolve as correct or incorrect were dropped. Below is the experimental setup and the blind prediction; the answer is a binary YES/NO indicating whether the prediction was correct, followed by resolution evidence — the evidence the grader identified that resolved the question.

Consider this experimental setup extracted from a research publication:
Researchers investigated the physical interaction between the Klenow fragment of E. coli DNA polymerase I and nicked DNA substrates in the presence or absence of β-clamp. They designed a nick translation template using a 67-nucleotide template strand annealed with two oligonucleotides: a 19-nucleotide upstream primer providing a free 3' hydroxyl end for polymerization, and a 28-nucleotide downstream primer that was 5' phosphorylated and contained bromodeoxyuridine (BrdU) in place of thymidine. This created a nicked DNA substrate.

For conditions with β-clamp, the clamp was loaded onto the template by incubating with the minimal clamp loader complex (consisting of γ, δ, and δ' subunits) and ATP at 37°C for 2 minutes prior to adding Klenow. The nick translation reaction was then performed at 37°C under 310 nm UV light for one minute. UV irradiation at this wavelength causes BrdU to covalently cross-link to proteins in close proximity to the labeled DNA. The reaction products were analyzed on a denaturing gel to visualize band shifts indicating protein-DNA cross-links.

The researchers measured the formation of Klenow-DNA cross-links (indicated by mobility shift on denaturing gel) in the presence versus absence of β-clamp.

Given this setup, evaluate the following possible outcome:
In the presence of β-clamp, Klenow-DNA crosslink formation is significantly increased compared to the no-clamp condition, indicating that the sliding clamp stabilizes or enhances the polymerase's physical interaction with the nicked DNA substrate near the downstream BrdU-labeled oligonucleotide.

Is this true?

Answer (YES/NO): NO